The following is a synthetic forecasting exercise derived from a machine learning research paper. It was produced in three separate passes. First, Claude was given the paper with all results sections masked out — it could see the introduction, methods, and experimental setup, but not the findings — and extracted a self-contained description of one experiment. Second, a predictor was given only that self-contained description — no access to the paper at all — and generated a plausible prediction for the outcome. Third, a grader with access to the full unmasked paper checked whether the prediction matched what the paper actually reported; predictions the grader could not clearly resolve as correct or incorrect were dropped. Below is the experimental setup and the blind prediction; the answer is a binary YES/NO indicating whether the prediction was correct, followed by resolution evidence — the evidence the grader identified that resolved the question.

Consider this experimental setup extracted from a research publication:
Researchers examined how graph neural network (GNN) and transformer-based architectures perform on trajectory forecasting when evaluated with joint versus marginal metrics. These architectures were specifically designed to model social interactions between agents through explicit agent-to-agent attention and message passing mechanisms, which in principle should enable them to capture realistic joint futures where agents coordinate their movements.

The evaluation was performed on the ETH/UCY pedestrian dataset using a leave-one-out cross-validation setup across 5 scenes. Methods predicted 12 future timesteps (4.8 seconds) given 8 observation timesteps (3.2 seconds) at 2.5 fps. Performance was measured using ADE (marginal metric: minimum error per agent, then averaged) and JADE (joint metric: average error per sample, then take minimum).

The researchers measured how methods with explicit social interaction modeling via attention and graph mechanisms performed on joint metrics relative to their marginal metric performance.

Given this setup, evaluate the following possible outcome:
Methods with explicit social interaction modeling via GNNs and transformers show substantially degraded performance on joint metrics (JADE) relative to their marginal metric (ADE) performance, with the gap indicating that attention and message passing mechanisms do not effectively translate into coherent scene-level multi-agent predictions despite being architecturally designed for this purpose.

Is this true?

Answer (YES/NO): YES